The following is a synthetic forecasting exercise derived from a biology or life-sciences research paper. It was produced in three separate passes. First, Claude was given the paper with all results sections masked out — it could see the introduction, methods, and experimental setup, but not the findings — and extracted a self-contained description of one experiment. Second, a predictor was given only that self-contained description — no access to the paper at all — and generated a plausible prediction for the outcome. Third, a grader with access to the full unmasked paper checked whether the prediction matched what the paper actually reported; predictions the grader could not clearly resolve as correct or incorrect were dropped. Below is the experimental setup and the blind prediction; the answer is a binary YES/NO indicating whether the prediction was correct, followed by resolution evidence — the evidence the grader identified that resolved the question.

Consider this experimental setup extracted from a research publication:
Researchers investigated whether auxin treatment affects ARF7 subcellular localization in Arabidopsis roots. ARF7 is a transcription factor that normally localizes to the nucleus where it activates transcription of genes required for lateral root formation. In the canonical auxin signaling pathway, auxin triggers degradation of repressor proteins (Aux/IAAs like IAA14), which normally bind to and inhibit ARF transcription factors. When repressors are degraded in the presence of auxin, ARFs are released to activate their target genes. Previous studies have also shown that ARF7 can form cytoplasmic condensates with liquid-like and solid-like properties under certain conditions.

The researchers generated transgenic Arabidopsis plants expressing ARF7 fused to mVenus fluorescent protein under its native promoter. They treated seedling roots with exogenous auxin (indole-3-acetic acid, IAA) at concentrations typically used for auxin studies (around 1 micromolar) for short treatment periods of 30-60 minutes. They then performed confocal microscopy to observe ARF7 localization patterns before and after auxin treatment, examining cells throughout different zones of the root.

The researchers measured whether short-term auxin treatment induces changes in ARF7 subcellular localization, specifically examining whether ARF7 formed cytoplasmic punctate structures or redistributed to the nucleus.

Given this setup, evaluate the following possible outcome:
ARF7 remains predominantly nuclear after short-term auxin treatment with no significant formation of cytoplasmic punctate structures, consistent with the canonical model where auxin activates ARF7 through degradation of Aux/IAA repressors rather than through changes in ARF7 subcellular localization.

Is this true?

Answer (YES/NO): NO